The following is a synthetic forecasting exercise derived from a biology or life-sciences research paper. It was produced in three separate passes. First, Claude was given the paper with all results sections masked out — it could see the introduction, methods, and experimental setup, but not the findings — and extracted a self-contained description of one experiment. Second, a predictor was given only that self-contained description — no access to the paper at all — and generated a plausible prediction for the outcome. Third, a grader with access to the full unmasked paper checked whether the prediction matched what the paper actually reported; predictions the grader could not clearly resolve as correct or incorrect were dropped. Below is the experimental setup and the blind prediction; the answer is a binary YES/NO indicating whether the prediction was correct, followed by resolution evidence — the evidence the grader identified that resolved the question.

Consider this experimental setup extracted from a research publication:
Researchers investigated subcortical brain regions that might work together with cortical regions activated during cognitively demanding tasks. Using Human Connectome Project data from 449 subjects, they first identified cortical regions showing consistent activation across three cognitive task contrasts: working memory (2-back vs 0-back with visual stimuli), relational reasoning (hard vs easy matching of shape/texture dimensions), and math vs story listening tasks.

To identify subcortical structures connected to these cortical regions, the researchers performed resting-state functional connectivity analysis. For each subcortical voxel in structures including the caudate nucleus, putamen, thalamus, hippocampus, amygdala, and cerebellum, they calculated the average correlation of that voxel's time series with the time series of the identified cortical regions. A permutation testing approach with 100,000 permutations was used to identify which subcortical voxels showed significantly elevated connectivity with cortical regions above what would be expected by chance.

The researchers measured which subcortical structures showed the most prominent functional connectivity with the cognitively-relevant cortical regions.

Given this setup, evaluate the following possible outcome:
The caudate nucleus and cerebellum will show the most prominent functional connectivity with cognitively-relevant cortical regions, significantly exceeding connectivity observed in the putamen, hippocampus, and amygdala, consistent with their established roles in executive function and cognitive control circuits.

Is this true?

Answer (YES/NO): NO